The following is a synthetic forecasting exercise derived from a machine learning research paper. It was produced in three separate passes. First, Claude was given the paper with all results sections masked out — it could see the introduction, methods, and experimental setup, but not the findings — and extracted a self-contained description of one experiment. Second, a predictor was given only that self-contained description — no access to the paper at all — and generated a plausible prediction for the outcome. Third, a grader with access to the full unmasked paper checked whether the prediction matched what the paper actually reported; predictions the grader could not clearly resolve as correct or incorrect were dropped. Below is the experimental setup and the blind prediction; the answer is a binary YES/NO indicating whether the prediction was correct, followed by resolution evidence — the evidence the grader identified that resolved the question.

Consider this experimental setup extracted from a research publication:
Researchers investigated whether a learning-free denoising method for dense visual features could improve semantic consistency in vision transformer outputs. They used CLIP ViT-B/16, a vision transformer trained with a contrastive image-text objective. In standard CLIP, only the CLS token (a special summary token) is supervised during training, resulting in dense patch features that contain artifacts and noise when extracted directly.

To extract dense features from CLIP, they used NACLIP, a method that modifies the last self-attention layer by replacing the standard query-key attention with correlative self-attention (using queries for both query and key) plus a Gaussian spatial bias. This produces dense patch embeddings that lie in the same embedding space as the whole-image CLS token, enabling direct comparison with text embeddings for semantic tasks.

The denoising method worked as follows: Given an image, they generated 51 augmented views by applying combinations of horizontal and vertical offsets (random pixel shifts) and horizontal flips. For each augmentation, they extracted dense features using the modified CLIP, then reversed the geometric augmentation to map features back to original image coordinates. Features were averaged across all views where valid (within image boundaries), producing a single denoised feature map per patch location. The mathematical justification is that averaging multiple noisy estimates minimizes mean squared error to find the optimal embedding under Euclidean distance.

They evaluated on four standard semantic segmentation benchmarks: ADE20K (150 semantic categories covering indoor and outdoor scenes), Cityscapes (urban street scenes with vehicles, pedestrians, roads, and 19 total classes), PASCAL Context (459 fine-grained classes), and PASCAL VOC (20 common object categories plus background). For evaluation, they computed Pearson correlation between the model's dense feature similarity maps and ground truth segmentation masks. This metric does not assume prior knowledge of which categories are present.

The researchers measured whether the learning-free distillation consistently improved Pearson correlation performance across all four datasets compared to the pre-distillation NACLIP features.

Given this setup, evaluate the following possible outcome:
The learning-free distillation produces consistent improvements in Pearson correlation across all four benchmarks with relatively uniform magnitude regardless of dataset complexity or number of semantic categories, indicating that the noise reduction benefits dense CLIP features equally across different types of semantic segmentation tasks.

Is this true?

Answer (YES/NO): NO